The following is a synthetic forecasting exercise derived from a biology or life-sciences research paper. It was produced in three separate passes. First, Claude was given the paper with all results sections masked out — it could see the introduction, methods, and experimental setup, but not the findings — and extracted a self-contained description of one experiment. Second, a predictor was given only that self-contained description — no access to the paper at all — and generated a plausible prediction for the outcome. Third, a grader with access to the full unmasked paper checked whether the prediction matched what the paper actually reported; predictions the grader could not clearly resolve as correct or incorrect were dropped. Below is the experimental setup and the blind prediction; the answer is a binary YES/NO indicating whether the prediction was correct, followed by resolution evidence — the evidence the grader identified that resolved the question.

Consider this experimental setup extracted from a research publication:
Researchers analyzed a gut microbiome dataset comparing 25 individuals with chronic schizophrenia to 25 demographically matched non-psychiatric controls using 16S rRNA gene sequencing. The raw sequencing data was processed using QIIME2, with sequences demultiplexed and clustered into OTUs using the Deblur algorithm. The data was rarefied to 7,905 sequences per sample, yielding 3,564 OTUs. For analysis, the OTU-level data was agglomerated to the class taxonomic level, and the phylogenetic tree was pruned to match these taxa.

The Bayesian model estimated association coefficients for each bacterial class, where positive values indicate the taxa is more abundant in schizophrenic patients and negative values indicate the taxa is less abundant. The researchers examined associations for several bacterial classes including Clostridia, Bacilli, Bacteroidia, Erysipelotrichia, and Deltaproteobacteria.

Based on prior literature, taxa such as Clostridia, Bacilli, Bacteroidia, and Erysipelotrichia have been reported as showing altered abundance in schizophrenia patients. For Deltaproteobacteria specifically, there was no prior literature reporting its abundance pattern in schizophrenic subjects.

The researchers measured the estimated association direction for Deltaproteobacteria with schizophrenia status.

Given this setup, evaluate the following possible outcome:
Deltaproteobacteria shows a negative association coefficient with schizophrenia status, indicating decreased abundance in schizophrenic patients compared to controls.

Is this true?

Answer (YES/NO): YES